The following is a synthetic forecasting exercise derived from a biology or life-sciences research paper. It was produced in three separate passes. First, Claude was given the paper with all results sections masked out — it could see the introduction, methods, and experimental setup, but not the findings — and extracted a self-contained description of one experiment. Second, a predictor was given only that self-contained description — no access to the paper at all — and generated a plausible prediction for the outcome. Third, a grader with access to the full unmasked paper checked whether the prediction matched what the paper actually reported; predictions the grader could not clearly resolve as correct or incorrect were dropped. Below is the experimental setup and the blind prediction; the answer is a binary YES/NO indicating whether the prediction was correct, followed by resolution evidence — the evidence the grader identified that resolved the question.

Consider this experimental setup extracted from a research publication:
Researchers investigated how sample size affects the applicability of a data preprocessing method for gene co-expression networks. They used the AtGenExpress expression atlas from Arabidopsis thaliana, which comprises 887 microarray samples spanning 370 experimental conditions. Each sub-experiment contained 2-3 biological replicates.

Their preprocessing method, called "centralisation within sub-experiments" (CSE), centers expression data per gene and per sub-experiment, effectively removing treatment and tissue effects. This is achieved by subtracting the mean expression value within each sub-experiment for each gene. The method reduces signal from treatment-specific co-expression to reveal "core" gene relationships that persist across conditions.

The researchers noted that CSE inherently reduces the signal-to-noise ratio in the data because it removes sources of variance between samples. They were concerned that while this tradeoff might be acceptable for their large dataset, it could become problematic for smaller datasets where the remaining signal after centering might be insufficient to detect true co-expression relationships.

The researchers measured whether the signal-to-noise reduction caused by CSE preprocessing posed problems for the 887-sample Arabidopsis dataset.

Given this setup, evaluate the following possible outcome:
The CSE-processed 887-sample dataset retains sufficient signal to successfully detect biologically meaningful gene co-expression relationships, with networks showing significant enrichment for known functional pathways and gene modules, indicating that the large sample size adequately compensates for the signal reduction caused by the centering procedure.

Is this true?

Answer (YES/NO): YES